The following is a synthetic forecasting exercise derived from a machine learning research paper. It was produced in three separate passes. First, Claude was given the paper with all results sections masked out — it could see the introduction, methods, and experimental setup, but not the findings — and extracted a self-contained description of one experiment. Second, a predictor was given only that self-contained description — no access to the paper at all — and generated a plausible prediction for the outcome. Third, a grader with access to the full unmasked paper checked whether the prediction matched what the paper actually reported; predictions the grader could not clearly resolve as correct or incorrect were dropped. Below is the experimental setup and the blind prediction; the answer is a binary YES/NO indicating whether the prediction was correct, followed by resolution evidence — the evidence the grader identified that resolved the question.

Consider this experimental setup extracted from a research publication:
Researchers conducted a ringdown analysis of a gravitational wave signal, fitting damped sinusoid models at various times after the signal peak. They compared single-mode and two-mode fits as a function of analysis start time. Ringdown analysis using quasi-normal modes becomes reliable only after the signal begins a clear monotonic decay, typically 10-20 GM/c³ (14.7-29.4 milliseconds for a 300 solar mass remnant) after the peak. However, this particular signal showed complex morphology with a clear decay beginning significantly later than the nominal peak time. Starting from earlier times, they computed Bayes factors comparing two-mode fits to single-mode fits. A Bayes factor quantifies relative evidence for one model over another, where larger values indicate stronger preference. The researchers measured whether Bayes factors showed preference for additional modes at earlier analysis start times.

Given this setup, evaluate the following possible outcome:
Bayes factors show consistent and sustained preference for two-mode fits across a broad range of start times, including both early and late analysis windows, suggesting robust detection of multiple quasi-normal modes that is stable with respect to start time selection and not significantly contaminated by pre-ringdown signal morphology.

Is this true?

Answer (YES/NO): NO